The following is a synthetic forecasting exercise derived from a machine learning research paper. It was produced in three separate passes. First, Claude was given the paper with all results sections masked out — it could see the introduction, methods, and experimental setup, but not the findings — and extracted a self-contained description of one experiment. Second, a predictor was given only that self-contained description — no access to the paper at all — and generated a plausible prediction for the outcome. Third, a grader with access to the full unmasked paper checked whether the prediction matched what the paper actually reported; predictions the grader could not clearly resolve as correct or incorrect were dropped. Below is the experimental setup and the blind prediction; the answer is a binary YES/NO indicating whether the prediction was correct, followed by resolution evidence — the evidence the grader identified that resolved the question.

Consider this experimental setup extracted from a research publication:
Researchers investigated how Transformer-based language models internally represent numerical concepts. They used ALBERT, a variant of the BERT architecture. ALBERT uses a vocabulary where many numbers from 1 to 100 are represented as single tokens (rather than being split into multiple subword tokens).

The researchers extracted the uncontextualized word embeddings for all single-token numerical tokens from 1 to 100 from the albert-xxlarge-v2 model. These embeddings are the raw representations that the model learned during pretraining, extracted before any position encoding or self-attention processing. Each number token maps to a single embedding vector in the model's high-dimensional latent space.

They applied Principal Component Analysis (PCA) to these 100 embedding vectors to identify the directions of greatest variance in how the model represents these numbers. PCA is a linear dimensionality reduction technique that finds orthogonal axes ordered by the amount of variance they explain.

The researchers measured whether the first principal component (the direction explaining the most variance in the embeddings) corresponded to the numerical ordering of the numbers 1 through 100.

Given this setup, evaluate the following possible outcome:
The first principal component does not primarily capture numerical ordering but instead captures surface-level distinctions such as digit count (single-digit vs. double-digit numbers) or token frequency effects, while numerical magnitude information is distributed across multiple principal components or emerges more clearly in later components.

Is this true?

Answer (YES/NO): NO